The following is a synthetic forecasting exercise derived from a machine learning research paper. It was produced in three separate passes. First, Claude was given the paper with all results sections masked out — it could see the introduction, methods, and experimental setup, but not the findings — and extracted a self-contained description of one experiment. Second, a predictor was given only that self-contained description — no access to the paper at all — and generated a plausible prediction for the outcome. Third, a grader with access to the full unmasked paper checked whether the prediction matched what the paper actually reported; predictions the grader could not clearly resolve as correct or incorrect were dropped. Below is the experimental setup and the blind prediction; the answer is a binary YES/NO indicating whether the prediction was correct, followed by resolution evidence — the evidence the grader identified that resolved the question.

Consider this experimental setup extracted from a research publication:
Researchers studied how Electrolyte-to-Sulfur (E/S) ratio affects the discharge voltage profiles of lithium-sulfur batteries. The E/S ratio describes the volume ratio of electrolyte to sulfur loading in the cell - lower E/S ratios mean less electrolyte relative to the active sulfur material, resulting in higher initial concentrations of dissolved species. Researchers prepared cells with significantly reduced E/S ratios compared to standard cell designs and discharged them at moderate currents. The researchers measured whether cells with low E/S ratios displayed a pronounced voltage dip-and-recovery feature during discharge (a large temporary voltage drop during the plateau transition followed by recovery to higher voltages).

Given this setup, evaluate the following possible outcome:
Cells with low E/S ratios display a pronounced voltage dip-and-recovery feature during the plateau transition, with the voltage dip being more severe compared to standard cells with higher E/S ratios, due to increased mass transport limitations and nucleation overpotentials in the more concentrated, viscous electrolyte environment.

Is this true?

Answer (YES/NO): NO